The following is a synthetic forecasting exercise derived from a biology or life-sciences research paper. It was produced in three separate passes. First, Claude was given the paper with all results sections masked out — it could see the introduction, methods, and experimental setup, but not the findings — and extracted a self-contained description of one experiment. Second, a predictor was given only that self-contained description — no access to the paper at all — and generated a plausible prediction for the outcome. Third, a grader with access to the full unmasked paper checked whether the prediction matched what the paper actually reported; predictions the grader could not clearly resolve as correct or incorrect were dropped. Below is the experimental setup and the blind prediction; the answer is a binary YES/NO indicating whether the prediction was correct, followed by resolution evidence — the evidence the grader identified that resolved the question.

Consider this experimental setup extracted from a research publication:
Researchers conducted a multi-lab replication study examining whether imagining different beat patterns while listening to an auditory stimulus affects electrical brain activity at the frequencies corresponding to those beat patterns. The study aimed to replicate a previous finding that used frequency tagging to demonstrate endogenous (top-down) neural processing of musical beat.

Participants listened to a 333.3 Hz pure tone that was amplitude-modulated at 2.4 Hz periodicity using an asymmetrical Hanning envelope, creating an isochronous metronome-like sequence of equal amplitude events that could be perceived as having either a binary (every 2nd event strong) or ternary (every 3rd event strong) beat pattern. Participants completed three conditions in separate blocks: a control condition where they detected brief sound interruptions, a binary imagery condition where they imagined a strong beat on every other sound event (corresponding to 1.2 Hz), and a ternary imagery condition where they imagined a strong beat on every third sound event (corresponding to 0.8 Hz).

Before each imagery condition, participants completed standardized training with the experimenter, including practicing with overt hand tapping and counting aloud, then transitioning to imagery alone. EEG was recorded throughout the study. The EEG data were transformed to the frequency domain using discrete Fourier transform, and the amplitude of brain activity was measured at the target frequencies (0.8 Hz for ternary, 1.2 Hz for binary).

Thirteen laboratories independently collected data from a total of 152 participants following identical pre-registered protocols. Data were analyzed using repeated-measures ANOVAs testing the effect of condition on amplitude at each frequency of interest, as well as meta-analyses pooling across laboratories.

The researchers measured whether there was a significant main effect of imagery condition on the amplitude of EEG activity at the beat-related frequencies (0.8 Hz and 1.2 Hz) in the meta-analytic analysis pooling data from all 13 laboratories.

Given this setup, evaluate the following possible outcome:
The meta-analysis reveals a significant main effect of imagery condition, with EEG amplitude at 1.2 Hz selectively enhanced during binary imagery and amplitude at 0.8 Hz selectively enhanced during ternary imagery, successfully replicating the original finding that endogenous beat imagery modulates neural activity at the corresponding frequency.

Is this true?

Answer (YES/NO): NO